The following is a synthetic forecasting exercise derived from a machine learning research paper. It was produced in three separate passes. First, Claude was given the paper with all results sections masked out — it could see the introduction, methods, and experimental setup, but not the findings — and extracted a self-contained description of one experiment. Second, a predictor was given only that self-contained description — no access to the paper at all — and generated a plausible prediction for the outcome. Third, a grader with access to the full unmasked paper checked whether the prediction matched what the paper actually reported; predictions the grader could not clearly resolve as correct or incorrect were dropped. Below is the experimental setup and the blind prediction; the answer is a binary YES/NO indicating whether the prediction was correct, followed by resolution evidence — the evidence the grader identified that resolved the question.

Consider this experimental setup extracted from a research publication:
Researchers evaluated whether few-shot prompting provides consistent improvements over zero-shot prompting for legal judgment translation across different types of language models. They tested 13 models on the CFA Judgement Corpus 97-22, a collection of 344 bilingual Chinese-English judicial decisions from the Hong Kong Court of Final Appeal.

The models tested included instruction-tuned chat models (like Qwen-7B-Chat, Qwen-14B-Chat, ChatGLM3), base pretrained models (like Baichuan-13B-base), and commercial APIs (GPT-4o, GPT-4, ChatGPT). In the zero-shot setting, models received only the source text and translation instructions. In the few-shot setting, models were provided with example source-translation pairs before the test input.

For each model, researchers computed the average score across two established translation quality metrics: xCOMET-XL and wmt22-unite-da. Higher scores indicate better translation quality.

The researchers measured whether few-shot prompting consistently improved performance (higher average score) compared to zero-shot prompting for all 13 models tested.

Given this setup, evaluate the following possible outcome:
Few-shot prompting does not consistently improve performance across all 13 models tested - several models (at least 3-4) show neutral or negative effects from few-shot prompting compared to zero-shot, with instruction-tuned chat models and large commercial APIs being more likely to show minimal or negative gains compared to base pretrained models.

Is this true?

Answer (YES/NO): NO